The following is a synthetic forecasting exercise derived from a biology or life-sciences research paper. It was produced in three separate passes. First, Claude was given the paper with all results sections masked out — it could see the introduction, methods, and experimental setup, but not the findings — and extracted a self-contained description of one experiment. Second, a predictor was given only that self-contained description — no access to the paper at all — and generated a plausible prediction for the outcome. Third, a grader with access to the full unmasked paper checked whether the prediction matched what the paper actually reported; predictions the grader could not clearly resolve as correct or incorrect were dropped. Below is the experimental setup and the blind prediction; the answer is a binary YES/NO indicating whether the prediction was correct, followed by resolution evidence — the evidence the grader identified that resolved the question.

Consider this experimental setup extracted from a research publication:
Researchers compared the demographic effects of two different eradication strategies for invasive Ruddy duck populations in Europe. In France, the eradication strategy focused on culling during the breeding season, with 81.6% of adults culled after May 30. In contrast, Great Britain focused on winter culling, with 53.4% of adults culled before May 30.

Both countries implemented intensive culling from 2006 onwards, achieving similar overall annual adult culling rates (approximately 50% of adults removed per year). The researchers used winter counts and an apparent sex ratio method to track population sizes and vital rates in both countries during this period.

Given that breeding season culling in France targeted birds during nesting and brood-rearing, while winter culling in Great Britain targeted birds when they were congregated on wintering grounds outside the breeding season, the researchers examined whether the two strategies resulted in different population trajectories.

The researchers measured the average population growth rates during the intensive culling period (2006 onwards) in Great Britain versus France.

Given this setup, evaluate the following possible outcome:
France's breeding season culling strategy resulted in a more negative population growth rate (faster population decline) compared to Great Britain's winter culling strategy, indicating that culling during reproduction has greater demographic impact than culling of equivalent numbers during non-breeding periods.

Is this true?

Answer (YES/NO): NO